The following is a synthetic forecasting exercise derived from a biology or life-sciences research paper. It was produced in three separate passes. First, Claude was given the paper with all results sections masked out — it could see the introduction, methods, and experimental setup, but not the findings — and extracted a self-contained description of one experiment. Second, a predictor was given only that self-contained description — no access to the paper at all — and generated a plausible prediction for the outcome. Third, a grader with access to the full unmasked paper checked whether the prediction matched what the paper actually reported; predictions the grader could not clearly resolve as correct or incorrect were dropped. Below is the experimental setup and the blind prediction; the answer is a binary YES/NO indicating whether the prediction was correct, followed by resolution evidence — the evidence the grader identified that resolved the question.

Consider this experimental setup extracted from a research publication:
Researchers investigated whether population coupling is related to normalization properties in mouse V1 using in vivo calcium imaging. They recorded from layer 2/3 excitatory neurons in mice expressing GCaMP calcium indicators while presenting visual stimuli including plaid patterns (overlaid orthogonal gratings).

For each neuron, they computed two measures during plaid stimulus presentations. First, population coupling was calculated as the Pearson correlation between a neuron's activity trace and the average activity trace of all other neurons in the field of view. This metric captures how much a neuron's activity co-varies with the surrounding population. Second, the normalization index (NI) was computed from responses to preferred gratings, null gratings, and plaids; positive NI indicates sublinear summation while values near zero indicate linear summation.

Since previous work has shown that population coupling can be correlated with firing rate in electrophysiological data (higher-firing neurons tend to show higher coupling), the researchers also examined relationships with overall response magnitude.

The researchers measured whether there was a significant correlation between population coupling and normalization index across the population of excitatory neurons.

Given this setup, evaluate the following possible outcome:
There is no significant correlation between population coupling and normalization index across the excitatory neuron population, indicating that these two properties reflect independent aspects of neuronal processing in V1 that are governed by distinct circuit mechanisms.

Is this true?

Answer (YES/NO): NO